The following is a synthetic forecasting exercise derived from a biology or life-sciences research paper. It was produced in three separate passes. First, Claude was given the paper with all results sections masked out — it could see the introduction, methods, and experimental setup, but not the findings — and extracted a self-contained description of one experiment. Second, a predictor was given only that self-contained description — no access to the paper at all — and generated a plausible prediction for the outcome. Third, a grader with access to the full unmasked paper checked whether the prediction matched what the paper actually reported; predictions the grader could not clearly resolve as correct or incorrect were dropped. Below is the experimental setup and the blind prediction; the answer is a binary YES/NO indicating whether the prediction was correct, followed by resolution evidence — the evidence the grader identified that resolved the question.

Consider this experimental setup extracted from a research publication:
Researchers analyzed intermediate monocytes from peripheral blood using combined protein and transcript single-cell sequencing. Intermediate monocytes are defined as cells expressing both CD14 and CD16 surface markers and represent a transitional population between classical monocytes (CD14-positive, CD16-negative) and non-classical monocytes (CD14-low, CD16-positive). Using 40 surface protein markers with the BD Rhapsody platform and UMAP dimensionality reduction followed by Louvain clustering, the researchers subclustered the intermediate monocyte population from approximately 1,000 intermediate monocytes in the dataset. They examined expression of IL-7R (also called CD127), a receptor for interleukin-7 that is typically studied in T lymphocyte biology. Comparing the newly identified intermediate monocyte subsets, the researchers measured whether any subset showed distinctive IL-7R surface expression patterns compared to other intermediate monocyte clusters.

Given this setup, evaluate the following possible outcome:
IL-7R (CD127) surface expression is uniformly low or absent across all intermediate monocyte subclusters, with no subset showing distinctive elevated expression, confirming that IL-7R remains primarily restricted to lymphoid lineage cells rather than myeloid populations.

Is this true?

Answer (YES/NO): NO